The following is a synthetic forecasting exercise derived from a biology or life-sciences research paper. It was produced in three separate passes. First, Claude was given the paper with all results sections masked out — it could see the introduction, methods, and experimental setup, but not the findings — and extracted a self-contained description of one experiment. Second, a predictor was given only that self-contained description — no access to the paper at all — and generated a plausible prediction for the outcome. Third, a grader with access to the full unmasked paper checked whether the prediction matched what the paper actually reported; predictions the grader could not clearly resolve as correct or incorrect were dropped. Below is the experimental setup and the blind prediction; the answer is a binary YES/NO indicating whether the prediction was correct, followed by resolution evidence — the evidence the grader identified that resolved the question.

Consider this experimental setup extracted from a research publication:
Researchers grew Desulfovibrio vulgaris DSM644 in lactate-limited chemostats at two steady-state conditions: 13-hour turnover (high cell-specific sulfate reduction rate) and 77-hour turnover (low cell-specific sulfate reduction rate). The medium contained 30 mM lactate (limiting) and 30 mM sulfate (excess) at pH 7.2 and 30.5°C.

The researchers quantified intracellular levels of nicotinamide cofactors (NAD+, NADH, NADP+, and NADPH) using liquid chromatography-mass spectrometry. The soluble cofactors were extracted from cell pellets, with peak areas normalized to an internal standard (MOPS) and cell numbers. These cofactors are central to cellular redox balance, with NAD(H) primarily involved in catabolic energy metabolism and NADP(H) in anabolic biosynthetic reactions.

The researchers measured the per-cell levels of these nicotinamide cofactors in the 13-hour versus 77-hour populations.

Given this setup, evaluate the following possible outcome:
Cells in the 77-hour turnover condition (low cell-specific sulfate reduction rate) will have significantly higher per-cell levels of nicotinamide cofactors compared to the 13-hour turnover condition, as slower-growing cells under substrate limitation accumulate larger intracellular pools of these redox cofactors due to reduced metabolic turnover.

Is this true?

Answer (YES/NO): NO